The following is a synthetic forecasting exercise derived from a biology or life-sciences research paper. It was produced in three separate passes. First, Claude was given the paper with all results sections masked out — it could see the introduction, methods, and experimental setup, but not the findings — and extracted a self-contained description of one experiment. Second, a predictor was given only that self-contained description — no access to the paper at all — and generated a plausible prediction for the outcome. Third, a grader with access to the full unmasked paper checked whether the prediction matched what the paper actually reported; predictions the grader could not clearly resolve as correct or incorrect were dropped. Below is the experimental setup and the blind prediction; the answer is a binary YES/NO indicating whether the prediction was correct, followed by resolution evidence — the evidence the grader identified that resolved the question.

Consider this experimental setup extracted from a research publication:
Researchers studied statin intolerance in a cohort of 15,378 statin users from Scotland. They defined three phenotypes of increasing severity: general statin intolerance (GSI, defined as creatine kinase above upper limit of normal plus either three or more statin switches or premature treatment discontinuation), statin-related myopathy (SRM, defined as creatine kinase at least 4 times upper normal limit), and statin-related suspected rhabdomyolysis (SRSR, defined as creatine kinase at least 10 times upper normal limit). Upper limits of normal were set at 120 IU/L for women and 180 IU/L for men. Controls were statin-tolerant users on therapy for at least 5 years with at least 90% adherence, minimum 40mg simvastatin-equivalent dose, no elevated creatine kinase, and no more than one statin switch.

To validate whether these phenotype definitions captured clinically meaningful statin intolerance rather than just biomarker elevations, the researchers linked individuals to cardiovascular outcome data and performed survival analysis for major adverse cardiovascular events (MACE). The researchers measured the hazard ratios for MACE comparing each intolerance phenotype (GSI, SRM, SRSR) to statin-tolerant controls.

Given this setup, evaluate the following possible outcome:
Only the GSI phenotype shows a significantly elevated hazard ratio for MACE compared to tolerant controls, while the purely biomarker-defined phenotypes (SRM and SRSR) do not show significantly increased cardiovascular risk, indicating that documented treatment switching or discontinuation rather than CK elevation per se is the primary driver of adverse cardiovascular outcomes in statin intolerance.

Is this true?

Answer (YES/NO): NO